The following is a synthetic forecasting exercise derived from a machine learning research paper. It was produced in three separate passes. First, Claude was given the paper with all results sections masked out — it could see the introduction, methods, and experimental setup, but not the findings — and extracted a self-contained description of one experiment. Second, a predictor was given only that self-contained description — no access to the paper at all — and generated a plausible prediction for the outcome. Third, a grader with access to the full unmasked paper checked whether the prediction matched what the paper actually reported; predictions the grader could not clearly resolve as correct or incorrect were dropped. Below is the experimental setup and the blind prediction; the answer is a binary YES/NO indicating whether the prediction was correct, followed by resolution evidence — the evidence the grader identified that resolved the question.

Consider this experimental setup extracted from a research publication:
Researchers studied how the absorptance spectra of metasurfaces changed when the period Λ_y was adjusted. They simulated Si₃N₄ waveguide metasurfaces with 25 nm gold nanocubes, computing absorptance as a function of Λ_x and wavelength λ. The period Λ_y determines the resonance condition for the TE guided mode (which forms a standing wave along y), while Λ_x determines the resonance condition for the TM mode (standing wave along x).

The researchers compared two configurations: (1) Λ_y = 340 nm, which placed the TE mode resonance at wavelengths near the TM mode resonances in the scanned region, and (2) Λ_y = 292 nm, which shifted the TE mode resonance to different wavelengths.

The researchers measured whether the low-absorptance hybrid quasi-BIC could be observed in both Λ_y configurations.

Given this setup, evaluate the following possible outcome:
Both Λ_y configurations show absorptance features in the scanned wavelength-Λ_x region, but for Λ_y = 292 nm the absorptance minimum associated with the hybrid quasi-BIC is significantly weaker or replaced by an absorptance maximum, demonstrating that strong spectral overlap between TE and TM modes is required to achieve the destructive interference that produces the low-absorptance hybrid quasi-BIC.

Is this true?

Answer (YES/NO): NO